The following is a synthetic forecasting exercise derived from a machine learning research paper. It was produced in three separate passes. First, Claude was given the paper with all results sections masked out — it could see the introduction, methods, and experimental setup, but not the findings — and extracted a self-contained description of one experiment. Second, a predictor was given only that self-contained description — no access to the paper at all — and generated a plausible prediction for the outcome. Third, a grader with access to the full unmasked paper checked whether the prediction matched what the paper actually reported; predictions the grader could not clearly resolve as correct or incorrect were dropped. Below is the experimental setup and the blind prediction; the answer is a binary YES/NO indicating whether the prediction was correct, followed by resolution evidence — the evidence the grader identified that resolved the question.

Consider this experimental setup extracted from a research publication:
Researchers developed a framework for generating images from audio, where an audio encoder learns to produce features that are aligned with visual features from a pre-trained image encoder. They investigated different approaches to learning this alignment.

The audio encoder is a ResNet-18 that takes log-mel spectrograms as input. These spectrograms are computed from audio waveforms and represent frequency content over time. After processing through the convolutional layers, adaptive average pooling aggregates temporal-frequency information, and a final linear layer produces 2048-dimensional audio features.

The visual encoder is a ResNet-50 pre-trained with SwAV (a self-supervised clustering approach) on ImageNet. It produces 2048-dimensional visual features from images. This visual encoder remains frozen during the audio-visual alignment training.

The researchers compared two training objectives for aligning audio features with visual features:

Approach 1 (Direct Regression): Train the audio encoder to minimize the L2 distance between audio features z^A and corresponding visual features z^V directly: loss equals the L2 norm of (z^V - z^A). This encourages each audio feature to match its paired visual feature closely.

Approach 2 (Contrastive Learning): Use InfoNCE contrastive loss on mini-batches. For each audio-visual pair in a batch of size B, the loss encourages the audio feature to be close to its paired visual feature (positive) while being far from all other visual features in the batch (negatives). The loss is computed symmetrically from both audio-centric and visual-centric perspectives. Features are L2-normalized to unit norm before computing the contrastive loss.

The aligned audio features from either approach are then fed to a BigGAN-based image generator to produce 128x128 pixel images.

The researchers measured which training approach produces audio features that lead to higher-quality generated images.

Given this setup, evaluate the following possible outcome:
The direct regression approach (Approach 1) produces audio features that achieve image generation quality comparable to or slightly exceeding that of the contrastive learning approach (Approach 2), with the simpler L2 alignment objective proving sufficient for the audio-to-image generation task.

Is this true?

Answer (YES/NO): NO